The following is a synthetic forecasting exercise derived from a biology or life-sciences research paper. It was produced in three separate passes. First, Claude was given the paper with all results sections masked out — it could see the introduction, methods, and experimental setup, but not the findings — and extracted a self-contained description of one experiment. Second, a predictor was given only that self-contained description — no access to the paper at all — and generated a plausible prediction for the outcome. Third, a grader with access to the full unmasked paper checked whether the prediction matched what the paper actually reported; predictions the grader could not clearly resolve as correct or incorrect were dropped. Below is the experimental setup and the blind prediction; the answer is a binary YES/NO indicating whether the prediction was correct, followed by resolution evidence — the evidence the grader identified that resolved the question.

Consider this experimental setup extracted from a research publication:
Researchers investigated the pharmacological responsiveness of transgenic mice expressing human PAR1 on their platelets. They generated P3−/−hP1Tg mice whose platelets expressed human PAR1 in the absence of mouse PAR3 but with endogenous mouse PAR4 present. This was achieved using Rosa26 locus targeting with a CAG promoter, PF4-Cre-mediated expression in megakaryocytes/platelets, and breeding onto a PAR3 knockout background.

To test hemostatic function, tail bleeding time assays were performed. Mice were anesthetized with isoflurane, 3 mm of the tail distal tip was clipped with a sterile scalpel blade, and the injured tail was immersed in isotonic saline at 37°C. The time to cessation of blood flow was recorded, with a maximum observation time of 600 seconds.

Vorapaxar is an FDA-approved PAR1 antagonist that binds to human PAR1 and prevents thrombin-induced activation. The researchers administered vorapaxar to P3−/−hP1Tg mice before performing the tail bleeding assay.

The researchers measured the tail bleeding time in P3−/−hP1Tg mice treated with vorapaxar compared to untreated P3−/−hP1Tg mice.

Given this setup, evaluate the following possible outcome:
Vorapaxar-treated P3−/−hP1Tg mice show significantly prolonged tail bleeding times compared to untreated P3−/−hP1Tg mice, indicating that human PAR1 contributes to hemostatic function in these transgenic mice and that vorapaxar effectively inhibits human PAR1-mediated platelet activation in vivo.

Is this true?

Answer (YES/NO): YES